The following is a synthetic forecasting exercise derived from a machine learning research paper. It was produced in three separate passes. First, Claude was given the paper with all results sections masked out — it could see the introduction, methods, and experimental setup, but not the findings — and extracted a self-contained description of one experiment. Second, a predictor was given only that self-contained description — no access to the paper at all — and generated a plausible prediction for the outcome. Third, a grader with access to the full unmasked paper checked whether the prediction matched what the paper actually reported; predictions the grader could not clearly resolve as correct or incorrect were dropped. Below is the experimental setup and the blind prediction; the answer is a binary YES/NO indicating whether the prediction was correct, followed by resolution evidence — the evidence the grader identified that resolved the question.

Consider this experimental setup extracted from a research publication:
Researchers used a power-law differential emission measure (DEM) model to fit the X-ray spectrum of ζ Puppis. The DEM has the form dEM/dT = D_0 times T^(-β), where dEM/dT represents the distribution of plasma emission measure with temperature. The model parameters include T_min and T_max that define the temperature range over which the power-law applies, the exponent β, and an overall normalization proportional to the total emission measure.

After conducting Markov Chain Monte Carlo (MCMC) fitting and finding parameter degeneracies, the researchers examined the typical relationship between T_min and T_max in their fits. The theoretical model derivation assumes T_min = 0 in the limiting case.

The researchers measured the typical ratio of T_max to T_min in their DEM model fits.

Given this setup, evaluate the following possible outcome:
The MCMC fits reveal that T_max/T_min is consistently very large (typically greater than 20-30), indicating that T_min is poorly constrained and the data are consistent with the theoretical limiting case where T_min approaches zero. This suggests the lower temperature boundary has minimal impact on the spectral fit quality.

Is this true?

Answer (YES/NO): NO